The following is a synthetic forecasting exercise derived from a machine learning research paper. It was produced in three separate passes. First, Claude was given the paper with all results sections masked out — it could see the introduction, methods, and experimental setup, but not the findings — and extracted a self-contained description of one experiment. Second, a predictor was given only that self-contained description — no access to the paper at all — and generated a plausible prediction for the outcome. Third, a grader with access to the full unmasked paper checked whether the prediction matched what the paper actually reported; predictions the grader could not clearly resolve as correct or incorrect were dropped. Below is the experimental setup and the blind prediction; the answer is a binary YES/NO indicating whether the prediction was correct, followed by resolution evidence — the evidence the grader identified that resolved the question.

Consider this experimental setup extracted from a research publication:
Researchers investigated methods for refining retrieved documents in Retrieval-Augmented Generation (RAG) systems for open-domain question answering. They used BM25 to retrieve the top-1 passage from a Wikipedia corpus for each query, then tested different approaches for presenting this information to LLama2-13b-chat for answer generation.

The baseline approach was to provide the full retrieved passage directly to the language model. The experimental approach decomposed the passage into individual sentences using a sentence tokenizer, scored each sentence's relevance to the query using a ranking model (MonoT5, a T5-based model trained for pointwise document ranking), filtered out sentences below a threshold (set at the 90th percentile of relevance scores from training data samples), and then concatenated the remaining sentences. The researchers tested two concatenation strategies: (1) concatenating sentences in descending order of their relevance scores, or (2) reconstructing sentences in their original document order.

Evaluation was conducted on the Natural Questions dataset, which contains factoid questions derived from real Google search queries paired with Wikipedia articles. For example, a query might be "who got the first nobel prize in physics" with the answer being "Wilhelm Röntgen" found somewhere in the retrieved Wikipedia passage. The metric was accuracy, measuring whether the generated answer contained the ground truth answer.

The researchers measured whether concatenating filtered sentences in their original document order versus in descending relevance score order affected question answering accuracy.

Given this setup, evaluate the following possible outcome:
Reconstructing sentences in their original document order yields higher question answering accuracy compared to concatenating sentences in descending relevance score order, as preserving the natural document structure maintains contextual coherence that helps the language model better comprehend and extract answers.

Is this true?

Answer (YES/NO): YES